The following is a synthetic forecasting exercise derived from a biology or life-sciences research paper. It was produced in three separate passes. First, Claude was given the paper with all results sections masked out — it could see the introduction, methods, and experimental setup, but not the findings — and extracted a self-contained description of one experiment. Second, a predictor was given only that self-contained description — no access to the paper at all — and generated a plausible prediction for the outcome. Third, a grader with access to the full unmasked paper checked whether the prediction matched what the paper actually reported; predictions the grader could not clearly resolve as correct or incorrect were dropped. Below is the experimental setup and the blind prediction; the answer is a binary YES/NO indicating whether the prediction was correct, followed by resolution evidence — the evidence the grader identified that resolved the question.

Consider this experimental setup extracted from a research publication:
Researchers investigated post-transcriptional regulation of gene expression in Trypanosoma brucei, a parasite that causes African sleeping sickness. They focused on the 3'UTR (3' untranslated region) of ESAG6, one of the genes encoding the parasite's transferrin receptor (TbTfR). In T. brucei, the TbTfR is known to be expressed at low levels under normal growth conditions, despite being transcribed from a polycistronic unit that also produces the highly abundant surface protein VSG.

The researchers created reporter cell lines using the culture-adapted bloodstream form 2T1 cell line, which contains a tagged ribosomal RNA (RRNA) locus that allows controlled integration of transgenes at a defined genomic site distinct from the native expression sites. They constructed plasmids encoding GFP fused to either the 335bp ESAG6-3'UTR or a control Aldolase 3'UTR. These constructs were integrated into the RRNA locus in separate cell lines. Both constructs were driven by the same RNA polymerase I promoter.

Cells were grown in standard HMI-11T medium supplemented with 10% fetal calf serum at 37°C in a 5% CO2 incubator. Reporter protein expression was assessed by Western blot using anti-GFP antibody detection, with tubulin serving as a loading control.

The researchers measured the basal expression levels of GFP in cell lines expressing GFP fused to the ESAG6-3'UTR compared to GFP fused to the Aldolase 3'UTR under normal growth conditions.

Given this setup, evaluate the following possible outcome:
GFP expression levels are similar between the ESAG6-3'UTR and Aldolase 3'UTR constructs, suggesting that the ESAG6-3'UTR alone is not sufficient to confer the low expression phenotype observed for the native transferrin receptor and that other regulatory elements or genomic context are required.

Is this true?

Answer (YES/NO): NO